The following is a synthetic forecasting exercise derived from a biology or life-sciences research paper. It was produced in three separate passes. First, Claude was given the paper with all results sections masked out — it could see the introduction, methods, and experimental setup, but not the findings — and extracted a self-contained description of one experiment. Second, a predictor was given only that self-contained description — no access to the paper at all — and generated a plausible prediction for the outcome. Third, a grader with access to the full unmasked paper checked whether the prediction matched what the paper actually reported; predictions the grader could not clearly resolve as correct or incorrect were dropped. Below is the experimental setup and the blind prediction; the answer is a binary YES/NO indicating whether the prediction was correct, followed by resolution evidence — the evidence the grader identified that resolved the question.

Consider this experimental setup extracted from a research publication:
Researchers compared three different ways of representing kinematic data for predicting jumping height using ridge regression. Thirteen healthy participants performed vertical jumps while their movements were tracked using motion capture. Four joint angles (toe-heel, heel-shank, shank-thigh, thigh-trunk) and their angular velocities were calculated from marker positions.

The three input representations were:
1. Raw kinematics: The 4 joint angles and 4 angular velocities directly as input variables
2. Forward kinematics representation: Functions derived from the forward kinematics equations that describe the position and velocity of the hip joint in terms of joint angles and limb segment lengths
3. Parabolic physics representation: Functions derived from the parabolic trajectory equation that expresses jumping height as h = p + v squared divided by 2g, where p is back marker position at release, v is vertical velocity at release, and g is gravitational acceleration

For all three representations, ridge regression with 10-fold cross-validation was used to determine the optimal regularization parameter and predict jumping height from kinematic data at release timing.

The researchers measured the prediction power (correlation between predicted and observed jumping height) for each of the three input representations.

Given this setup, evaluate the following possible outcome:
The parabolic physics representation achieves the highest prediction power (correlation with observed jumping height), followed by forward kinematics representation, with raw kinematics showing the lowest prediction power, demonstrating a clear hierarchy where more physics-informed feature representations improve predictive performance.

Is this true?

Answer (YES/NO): NO